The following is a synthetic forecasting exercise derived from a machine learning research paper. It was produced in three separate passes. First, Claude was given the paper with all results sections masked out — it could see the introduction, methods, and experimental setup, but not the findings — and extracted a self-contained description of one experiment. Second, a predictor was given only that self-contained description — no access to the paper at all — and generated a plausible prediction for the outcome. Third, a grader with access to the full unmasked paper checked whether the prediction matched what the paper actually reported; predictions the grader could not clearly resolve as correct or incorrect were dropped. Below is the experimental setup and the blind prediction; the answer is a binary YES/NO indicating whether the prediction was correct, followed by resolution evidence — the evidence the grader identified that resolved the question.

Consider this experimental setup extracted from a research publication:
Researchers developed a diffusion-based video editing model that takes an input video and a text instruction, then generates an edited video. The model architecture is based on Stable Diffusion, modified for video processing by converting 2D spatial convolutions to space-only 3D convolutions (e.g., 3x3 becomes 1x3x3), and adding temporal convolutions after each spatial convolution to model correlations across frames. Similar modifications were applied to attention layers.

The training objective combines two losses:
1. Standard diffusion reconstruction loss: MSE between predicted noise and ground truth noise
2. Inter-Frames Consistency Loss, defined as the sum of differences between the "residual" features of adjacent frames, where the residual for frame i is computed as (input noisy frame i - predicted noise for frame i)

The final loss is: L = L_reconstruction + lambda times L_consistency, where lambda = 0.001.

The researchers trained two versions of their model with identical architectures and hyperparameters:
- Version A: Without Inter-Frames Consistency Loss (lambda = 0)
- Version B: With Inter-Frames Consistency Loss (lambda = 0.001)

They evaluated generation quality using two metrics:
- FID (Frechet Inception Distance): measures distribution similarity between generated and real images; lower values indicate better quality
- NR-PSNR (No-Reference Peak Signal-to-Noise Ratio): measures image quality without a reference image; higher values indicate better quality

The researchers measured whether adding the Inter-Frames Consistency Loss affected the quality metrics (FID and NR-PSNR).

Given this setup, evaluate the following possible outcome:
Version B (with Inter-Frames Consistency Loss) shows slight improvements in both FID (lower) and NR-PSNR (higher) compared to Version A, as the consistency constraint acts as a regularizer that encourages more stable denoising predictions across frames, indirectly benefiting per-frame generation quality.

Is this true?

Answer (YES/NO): YES